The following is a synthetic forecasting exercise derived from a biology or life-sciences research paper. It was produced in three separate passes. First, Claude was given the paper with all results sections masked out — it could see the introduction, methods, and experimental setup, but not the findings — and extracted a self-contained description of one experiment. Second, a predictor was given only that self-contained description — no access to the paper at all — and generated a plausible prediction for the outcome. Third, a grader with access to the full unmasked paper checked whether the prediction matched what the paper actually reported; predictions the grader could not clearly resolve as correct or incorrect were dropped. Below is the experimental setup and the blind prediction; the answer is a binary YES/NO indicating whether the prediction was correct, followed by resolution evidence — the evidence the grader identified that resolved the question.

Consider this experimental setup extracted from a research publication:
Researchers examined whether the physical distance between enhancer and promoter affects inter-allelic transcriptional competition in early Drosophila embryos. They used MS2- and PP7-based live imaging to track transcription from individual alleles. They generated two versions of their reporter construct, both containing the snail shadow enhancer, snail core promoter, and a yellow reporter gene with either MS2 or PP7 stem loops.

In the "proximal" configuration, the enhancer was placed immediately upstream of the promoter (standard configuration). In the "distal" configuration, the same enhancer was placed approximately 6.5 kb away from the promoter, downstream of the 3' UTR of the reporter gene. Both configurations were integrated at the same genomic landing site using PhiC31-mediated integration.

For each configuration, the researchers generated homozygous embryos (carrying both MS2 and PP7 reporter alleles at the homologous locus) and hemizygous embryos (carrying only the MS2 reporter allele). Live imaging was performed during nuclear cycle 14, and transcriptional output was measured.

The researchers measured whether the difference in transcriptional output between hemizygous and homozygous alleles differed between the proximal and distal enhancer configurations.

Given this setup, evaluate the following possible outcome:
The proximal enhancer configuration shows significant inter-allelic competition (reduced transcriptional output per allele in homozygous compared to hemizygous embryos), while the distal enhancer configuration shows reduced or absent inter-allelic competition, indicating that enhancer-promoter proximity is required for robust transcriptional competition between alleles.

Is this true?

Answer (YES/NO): YES